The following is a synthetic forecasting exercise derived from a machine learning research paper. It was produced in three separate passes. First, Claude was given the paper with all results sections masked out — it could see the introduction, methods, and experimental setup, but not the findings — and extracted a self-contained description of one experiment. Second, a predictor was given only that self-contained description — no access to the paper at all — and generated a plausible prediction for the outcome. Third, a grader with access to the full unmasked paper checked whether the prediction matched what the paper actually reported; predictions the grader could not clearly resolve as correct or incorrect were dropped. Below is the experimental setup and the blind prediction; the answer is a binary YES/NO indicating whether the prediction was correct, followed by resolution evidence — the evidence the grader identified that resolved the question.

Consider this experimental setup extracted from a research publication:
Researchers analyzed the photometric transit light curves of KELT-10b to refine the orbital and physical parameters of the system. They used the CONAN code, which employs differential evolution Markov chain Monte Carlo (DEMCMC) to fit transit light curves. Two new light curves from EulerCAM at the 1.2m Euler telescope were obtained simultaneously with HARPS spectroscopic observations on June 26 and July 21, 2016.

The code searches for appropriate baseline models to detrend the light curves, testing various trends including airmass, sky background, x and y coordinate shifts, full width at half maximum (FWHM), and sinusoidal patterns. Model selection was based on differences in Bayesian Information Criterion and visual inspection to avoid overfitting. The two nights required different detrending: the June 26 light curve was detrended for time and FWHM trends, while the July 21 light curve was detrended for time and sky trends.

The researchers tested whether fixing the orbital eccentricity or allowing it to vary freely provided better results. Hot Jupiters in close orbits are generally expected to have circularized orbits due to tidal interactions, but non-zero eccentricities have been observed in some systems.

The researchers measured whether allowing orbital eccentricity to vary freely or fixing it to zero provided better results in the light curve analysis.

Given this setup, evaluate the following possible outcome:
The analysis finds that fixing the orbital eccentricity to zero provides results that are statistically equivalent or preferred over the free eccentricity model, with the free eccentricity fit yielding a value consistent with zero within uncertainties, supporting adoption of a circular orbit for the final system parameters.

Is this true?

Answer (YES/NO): NO